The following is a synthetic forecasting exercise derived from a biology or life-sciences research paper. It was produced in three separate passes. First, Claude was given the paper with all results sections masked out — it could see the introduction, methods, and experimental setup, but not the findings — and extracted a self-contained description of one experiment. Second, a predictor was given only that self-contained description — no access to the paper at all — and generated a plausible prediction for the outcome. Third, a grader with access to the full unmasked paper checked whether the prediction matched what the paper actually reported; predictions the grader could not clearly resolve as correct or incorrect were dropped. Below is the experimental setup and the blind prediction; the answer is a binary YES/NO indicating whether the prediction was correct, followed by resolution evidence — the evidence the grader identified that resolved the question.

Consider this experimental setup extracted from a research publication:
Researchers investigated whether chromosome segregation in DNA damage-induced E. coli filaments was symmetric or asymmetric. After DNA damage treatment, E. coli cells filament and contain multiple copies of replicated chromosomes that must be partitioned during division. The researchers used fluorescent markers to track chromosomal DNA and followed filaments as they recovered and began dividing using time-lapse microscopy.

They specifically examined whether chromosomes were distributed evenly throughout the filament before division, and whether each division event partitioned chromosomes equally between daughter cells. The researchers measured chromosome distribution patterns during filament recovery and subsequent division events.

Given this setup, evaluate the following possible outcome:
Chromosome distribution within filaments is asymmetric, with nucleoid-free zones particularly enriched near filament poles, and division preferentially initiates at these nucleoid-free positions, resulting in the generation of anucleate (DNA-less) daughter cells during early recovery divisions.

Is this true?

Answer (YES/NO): YES